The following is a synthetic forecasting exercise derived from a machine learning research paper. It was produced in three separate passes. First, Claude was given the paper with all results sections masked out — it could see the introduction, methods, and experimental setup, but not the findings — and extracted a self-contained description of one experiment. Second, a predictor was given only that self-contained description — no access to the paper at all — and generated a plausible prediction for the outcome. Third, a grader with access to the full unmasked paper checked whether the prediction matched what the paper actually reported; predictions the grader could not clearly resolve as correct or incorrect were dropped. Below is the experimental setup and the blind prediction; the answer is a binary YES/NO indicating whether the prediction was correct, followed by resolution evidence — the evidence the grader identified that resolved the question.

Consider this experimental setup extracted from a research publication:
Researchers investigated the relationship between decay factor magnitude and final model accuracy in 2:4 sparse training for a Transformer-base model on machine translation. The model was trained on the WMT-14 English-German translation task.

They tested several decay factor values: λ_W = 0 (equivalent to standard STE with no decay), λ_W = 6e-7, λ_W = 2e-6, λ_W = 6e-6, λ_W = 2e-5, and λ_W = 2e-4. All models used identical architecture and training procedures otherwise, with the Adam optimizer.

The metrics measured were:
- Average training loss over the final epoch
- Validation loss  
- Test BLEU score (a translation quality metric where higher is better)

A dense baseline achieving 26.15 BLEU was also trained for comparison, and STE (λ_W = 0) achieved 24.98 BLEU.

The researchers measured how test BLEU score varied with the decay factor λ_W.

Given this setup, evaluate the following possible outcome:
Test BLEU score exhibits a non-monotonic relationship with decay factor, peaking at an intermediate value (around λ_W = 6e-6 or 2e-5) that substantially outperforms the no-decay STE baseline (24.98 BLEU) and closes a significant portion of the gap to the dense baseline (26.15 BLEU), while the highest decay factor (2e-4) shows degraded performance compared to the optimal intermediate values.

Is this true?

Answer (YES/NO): NO